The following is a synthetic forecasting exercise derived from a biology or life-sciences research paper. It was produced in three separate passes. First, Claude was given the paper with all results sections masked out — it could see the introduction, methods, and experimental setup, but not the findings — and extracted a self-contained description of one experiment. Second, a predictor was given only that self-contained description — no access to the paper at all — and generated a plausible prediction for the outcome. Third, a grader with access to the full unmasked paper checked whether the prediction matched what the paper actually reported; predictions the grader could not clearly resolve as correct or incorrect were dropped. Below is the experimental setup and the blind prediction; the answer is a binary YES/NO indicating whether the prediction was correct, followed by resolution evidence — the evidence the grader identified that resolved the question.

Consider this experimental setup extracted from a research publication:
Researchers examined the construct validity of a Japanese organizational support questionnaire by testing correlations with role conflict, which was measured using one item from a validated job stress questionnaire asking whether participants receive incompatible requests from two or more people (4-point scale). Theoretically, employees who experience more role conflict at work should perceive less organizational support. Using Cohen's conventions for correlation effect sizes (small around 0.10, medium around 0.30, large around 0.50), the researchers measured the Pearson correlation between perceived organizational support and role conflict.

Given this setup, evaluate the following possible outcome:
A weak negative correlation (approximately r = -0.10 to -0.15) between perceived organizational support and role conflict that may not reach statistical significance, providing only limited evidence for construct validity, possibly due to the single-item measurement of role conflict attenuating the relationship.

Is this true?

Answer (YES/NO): NO